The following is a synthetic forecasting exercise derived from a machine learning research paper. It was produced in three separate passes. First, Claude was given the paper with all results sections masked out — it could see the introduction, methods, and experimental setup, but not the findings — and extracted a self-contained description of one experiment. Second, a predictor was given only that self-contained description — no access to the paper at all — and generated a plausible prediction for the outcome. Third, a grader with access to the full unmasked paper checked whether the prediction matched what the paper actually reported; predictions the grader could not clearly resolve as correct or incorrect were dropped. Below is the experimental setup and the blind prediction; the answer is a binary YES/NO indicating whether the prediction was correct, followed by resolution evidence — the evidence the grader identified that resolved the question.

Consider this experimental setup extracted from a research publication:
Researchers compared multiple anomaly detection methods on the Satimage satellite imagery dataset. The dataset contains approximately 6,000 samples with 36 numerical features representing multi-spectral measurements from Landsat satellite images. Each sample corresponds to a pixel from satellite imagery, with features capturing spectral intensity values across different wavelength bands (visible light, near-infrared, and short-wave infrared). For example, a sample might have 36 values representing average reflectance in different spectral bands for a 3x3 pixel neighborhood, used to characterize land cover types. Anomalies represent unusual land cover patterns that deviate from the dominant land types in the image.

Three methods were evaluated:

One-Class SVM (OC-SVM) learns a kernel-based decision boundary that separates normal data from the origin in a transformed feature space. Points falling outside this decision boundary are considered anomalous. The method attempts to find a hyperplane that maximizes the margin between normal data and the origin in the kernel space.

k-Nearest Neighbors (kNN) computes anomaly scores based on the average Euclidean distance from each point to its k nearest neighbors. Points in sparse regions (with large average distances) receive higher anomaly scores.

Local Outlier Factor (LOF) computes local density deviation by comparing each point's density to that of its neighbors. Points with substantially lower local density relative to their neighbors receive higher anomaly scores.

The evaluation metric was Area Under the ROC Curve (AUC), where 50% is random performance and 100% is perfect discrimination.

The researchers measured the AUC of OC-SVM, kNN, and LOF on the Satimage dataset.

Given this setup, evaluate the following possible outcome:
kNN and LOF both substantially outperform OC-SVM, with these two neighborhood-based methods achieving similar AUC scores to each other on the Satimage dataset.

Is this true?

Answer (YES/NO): NO